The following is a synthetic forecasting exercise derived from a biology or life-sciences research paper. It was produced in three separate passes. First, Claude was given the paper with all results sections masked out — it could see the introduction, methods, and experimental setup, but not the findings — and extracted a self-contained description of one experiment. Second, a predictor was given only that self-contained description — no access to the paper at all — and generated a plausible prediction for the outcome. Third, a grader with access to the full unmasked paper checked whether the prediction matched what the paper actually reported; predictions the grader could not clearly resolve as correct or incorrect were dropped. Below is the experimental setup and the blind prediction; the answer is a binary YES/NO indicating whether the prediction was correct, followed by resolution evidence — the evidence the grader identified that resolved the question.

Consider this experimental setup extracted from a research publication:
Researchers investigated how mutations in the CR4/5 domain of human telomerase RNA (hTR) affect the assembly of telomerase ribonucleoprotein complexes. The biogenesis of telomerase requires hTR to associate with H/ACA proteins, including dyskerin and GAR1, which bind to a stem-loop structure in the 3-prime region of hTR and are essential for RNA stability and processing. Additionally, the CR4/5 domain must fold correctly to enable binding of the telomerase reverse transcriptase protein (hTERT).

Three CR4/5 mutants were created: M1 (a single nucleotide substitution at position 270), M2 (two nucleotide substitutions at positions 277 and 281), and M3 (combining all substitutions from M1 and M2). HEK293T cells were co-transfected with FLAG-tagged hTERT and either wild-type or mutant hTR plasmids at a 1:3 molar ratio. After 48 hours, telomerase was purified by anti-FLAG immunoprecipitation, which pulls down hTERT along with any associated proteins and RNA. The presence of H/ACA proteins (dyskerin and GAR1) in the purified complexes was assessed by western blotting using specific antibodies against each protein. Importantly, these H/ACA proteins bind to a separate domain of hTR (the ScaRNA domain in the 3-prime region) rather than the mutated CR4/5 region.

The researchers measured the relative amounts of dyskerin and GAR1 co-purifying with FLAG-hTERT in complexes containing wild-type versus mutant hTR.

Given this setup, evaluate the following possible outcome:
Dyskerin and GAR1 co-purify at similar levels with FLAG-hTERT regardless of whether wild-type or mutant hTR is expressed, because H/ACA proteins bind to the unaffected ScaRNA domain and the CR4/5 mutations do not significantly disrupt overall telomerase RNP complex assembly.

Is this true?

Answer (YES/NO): NO